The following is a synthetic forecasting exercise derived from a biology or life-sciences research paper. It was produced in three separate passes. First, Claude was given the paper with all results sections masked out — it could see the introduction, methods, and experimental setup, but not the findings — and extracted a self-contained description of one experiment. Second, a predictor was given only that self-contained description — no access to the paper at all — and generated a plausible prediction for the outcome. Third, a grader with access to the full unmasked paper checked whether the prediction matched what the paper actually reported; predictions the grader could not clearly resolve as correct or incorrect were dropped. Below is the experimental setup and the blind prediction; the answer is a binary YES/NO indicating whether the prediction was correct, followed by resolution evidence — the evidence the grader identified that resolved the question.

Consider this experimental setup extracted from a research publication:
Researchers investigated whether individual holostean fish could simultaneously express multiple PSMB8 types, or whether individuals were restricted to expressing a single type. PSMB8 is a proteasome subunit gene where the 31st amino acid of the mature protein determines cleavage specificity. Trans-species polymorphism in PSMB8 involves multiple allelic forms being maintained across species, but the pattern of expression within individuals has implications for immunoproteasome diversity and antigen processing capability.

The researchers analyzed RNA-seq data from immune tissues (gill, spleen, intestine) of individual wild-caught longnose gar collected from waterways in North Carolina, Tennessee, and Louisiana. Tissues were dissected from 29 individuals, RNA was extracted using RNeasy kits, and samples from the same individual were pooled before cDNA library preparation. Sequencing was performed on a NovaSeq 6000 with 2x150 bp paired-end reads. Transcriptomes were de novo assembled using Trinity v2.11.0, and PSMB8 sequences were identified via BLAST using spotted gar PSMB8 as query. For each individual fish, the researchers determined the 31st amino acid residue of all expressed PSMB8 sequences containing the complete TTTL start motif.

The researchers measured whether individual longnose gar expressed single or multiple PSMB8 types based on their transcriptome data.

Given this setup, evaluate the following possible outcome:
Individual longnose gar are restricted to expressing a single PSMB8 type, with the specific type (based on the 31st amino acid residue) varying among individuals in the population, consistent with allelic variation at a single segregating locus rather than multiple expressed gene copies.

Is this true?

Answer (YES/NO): NO